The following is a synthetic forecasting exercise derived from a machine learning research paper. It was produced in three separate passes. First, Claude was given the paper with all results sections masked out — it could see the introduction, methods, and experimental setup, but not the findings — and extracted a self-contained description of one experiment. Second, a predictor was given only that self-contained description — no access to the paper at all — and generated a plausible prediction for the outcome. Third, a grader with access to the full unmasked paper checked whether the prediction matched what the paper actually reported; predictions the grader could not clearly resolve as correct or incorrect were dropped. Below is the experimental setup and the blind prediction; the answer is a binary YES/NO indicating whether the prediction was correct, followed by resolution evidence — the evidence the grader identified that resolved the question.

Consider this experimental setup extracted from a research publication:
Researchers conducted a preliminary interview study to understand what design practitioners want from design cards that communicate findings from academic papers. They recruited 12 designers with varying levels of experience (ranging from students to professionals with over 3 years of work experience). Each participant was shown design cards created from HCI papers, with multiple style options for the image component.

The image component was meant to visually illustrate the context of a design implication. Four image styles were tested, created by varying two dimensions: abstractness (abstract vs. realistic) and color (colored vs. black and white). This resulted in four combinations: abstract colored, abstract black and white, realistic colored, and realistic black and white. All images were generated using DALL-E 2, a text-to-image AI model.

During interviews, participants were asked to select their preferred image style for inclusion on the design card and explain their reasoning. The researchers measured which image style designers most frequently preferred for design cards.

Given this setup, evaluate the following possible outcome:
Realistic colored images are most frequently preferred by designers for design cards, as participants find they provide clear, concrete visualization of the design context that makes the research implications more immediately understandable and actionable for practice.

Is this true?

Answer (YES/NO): NO